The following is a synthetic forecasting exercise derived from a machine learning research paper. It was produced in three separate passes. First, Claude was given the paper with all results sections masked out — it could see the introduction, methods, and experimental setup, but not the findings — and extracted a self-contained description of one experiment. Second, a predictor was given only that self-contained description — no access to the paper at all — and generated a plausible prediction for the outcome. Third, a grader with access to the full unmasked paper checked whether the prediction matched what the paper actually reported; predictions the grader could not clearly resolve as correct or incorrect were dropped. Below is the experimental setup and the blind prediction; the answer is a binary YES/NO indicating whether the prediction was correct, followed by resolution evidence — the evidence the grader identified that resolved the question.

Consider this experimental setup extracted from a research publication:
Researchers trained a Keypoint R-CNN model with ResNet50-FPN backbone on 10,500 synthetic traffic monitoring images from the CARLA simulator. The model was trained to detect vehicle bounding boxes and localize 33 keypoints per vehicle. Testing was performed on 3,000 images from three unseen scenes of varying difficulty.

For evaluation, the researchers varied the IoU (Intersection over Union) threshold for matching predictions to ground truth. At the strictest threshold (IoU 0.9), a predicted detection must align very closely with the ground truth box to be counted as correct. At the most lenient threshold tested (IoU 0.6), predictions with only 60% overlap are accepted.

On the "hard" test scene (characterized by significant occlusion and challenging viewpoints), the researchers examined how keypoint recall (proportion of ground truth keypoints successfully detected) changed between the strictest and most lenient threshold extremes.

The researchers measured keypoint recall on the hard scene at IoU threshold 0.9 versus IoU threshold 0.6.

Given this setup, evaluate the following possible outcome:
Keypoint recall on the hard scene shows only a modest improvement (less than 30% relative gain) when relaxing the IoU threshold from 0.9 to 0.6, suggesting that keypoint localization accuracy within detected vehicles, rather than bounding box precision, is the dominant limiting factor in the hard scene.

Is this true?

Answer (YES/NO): NO